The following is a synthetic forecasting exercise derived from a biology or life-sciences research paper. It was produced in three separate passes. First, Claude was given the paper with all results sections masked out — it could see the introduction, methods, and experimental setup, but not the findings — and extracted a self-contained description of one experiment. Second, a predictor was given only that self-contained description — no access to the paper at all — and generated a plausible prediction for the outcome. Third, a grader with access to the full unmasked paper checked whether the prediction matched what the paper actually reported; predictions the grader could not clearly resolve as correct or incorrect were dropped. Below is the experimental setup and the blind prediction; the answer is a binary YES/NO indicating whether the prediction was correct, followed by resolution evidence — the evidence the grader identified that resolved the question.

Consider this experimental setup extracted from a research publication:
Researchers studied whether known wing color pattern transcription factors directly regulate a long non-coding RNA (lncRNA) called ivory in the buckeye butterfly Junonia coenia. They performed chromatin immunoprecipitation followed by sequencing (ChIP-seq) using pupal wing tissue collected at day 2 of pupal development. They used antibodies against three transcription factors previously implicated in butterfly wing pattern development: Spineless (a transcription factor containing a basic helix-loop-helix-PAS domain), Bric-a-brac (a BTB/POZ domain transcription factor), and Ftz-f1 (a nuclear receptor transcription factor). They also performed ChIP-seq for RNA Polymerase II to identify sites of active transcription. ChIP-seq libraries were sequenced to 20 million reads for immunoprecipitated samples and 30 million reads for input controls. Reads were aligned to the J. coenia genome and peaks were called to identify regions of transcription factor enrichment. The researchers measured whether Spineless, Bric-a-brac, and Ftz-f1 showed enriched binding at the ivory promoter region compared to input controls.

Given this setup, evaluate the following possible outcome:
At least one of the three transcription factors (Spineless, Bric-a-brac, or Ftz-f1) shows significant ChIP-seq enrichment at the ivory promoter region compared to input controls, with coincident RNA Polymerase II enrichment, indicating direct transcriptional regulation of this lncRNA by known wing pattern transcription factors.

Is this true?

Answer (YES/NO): YES